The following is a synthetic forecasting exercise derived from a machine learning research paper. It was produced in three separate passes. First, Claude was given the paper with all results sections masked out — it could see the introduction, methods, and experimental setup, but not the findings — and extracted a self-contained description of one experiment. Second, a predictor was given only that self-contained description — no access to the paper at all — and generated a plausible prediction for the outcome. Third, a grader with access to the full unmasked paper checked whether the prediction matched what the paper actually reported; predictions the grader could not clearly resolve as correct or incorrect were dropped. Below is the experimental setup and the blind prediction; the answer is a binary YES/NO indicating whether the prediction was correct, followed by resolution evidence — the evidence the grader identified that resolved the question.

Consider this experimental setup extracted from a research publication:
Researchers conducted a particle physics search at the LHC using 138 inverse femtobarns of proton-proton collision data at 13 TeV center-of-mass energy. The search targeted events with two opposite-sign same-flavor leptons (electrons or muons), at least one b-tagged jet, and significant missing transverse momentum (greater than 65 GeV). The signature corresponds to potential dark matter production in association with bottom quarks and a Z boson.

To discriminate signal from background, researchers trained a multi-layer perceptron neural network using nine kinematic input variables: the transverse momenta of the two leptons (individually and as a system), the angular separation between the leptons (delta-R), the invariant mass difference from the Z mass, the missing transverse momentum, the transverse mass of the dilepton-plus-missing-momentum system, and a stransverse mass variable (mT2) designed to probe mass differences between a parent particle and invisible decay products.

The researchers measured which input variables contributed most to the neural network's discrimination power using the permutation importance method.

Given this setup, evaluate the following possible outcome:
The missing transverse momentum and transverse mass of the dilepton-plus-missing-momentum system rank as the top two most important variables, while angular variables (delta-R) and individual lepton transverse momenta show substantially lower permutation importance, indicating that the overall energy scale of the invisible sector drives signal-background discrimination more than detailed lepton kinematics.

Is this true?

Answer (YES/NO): YES